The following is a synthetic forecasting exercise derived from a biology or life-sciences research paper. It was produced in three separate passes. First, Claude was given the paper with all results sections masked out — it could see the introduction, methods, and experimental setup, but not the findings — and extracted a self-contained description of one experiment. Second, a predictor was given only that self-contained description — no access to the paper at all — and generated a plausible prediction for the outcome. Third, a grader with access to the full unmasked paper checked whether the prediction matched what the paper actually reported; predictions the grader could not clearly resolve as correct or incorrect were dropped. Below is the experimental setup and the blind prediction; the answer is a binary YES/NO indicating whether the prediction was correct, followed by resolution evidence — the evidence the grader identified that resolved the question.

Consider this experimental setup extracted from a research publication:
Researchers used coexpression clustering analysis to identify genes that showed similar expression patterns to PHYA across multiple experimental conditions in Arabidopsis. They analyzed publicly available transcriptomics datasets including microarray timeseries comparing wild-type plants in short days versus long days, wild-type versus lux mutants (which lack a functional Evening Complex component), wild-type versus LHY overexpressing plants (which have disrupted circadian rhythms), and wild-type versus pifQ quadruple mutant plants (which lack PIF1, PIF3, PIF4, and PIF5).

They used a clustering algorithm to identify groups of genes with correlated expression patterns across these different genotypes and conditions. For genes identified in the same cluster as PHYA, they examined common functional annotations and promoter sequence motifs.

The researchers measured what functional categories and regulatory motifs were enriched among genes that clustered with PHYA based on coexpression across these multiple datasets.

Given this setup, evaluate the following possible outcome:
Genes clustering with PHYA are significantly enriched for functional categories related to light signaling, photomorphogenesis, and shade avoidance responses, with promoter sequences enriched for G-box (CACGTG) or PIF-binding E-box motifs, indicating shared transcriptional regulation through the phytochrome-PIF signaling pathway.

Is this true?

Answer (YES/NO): NO